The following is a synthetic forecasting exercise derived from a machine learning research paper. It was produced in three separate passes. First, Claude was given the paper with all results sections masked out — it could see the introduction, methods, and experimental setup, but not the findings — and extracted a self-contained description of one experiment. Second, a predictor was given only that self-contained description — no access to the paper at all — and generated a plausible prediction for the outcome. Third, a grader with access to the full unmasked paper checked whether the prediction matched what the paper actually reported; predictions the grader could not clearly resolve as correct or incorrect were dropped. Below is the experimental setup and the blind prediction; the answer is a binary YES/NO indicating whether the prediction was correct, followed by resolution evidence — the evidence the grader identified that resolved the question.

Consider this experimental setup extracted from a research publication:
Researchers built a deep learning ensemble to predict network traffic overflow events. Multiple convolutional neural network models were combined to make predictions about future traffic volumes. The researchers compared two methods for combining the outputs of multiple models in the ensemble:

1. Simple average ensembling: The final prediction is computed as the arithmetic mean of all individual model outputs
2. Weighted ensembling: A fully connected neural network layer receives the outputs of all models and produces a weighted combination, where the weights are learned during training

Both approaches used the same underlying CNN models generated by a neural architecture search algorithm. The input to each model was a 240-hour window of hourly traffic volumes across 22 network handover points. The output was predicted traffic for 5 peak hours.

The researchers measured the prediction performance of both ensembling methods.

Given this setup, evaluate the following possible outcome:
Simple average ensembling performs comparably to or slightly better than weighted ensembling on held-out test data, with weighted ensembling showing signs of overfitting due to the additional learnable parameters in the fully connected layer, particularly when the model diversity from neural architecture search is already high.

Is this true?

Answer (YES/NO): YES